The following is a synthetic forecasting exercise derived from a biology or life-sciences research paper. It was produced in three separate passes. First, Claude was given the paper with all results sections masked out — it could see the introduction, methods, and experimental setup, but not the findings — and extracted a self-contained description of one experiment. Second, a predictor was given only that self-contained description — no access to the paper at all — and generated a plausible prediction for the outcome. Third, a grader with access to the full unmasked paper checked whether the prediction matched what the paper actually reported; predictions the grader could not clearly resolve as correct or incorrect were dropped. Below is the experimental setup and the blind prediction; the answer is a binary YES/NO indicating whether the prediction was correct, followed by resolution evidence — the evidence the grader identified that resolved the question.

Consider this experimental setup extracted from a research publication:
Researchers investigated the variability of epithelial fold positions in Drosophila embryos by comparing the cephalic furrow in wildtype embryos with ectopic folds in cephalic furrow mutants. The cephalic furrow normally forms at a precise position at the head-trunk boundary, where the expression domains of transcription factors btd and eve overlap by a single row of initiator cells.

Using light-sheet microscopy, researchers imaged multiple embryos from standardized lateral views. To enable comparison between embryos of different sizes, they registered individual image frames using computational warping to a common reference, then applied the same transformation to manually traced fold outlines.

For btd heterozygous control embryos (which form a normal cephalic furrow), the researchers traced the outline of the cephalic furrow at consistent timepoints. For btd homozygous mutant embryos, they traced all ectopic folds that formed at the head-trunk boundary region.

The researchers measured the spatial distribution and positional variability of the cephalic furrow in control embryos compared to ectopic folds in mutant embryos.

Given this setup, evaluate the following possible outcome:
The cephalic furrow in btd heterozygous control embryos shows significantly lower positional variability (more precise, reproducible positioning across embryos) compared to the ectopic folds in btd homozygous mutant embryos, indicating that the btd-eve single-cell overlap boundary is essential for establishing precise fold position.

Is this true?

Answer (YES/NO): YES